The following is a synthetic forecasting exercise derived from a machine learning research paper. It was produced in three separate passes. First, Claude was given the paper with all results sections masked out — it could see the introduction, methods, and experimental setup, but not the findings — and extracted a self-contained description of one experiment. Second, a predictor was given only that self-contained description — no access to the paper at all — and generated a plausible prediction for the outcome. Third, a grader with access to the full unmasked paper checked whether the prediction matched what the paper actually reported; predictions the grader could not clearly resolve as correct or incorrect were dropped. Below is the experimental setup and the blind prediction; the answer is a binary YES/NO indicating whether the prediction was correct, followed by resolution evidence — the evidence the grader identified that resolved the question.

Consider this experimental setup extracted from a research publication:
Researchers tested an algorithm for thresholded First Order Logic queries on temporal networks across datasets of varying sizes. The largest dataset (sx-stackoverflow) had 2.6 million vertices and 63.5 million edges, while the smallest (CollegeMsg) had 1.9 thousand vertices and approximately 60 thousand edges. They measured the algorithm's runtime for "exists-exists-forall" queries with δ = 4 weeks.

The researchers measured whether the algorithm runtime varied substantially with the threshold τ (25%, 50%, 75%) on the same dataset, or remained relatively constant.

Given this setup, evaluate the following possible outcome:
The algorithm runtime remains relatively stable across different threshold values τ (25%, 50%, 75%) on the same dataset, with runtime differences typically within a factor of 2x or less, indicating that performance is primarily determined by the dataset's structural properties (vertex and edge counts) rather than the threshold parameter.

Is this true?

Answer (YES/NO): NO